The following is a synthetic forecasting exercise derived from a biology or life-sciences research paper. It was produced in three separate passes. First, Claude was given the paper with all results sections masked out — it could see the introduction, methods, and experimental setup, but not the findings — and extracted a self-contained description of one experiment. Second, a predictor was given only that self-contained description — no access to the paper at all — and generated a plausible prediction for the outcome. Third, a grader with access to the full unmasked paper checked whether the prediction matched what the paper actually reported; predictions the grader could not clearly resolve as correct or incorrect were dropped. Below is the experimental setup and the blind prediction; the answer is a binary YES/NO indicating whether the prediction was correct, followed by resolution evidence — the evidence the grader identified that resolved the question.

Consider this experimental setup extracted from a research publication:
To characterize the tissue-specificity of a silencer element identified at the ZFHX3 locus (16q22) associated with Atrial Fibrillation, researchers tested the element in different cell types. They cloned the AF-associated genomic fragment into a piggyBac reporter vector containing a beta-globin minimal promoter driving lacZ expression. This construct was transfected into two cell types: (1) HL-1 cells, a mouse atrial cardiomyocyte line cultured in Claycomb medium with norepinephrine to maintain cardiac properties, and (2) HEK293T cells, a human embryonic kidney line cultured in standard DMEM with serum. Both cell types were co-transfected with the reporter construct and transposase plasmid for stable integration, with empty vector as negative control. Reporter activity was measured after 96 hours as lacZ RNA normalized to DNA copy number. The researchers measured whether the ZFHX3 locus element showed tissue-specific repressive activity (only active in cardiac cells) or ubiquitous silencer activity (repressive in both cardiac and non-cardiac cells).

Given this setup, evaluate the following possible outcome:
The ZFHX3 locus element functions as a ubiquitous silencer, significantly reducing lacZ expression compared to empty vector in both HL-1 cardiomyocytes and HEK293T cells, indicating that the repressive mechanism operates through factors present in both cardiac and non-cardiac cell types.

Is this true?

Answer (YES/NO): NO